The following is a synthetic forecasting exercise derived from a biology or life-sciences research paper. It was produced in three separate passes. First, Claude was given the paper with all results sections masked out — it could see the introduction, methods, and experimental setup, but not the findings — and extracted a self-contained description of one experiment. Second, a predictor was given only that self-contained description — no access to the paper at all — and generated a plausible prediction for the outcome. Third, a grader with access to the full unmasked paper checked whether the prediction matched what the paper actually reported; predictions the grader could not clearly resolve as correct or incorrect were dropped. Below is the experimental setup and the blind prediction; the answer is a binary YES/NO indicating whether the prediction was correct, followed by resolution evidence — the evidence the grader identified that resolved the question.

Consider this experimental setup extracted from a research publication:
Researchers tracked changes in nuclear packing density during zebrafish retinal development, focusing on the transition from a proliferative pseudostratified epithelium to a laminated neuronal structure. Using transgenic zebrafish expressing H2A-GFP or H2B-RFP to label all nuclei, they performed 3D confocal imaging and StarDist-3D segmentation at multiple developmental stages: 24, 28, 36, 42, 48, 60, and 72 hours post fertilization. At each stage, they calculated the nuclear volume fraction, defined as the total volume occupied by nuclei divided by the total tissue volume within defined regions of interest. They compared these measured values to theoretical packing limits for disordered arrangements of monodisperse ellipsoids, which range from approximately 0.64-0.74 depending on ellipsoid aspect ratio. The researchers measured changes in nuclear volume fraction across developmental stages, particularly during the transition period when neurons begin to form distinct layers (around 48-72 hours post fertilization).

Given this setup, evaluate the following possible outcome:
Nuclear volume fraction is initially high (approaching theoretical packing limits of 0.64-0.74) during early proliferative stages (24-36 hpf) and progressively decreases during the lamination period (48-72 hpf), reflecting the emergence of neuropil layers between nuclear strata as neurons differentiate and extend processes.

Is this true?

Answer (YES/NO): NO